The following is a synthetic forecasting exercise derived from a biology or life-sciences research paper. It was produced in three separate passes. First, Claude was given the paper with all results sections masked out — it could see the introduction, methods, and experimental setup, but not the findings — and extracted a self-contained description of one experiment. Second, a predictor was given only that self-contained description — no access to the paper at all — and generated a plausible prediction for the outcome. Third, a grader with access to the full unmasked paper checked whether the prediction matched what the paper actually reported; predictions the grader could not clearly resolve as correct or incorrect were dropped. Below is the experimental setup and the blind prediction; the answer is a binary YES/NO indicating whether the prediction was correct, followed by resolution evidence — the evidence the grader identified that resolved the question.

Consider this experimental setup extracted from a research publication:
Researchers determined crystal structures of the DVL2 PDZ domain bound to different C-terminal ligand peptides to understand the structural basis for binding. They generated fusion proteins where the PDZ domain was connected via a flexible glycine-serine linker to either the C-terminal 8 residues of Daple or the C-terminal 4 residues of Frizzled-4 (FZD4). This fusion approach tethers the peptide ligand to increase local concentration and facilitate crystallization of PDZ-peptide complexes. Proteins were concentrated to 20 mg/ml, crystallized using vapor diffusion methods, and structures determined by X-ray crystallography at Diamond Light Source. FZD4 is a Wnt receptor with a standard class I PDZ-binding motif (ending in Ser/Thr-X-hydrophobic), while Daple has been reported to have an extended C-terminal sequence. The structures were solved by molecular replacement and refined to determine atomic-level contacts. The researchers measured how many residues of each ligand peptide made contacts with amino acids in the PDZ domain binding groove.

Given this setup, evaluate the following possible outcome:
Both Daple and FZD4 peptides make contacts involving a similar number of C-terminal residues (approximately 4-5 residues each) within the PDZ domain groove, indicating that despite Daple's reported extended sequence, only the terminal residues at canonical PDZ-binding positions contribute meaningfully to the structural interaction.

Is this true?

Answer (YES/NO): NO